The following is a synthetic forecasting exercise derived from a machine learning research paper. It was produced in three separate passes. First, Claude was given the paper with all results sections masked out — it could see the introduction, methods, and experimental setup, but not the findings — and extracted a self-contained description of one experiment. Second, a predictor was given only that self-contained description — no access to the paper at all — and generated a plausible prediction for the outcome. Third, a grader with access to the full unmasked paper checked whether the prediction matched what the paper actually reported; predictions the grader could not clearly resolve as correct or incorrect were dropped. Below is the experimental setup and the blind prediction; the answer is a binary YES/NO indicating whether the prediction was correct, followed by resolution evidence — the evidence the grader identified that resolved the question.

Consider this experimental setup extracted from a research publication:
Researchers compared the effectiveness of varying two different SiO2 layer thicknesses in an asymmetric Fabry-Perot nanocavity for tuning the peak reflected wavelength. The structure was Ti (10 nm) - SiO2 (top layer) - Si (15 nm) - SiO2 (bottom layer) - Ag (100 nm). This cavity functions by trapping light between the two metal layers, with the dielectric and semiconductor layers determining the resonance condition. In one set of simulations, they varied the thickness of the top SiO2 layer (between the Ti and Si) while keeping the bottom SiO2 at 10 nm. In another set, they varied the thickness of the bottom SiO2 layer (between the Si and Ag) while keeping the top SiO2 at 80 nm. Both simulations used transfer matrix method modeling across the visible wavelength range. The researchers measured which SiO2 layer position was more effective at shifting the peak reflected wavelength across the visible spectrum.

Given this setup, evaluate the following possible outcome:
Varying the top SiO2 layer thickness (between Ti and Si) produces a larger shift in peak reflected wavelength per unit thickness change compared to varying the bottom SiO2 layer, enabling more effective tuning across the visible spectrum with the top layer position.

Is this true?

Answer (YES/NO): YES